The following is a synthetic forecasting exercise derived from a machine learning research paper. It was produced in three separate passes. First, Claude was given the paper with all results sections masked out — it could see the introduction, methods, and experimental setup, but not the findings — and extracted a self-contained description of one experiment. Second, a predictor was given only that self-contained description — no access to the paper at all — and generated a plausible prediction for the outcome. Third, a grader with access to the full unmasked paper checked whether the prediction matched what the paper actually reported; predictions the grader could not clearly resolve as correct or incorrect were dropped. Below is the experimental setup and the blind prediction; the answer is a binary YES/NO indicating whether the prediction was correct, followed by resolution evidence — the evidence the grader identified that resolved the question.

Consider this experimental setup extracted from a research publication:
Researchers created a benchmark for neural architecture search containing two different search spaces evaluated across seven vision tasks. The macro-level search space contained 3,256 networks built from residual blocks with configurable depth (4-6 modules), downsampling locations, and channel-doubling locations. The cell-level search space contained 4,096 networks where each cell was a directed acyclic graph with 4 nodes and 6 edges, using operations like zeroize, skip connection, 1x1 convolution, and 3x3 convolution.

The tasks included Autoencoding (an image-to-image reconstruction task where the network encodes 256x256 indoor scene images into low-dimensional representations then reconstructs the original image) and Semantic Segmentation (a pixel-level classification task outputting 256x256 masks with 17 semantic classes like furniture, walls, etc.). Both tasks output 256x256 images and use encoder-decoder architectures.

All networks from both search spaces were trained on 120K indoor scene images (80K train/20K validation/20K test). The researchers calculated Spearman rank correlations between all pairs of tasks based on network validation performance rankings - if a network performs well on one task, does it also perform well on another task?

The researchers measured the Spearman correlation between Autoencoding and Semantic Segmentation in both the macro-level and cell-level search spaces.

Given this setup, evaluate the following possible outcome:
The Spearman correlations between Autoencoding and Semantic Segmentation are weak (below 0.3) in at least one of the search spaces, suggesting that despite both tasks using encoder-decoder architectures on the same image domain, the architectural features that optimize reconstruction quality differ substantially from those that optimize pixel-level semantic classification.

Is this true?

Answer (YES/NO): YES